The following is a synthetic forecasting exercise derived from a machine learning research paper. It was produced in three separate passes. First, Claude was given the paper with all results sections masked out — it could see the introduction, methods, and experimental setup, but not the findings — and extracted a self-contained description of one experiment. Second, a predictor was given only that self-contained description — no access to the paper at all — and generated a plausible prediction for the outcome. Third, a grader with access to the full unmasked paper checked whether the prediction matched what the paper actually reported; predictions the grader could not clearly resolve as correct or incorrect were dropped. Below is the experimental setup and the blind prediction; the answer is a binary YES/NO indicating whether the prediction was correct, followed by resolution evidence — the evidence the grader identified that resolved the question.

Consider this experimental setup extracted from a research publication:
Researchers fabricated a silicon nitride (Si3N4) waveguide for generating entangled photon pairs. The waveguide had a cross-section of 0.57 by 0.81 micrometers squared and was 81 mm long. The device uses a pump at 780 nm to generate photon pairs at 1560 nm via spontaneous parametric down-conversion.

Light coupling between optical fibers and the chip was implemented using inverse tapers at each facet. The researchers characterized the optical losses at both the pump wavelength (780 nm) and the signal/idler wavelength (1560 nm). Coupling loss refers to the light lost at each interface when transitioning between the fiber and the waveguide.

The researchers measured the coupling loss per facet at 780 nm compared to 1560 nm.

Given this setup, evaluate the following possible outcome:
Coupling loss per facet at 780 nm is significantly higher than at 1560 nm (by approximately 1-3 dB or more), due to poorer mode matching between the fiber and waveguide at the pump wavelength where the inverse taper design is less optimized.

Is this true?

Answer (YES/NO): YES